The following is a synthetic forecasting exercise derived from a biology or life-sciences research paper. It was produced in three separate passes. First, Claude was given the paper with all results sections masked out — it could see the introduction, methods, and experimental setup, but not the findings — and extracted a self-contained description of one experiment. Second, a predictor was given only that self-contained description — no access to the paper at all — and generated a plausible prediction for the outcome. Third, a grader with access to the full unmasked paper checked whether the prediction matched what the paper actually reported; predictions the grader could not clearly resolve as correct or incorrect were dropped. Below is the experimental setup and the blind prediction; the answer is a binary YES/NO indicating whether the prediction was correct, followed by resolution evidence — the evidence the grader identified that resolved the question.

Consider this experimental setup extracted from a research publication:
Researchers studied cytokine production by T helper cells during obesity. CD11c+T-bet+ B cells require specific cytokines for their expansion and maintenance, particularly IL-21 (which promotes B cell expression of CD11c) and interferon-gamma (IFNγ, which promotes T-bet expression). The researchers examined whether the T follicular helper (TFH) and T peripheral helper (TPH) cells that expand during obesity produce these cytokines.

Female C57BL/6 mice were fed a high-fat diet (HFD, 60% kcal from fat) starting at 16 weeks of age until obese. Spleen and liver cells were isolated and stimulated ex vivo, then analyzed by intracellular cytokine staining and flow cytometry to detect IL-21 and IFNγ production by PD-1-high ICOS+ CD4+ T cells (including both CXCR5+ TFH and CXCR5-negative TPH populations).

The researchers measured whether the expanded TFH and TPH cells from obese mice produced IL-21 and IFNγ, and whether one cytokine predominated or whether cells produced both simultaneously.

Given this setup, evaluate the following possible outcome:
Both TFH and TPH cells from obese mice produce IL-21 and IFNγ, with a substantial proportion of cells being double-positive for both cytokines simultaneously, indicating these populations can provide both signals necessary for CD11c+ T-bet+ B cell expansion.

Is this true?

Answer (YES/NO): YES